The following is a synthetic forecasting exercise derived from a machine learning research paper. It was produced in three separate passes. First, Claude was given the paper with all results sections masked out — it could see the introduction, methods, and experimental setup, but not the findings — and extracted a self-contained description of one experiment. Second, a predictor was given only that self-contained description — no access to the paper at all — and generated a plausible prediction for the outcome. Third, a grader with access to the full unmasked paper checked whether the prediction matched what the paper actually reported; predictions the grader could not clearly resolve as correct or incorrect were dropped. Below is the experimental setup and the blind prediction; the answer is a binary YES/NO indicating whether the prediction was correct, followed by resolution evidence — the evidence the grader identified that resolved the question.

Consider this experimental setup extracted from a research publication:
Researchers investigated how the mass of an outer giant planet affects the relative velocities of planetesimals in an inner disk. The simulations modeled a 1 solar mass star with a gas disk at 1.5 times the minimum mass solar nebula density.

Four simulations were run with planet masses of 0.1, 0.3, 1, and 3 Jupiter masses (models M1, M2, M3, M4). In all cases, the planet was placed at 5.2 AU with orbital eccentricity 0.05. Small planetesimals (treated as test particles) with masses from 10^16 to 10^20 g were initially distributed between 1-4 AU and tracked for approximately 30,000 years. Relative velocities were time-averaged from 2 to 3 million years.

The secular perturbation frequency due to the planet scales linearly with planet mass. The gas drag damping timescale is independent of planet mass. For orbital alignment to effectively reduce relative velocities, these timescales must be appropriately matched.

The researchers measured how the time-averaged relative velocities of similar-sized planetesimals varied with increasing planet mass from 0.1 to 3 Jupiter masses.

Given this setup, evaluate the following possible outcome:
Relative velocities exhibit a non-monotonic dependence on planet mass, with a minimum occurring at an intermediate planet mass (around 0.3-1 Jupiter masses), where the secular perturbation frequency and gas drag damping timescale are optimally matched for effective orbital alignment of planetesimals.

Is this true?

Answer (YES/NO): NO